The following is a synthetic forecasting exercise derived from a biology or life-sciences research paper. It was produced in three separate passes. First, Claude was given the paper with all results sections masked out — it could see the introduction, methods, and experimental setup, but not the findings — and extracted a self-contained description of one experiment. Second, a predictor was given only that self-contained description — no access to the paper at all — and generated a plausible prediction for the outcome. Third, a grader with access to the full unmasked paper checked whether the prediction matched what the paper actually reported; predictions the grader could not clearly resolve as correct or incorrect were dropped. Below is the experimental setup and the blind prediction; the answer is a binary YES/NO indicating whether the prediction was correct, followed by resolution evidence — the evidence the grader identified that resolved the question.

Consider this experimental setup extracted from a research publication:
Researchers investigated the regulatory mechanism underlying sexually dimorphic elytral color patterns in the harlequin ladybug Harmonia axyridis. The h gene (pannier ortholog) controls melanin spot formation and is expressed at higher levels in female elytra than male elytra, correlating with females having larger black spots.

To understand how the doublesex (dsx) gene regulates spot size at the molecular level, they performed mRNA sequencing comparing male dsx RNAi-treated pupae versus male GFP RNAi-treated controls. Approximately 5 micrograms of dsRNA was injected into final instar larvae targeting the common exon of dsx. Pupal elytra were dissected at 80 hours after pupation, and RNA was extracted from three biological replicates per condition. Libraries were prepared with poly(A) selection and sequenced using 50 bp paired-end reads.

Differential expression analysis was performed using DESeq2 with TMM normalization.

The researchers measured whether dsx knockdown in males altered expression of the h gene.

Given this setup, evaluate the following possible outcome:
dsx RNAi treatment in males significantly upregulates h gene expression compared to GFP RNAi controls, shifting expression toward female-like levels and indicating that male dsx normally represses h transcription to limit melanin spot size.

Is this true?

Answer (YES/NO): YES